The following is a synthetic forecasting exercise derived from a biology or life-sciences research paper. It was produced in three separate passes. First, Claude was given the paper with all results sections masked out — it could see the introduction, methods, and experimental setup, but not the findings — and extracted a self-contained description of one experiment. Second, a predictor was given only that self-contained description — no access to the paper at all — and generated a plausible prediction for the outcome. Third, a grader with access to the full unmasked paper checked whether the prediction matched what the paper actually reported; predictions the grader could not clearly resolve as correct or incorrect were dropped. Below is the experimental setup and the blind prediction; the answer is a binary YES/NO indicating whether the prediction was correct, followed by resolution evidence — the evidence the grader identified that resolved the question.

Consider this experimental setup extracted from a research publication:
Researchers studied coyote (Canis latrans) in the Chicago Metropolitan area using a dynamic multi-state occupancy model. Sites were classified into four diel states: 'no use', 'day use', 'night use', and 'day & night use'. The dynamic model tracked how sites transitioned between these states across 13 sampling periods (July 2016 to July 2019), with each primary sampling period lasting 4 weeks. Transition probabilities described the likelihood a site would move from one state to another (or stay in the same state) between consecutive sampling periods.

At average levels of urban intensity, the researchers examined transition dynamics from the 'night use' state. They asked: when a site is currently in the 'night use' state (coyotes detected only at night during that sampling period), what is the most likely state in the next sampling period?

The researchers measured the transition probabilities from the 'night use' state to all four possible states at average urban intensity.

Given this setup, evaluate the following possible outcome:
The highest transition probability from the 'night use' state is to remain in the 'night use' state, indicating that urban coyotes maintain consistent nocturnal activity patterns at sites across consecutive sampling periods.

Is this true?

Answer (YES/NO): NO